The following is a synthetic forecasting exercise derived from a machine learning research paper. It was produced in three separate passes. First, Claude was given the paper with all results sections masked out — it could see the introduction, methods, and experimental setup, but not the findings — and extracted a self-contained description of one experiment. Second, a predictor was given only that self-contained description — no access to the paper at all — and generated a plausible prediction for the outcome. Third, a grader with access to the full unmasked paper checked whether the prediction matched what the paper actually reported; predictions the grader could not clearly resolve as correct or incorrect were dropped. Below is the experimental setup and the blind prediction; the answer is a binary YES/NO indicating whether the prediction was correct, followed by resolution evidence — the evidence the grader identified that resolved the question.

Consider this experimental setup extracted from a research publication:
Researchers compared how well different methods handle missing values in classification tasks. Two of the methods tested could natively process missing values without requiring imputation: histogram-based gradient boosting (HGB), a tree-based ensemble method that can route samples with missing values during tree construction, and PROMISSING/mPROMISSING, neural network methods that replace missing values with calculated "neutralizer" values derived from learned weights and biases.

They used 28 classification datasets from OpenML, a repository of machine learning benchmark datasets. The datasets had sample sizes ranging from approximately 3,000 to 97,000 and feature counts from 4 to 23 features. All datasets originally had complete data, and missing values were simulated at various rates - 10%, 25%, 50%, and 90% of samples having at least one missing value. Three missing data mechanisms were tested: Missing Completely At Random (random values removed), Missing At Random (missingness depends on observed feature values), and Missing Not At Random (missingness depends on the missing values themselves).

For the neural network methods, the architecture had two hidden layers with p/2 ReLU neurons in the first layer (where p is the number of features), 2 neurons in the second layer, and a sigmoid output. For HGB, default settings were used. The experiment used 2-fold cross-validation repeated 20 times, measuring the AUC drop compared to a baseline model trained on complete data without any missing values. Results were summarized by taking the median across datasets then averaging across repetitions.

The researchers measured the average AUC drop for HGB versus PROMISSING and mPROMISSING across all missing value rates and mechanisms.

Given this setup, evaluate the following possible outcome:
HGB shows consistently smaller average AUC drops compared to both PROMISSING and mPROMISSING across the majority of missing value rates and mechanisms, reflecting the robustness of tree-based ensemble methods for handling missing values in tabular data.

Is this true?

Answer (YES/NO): YES